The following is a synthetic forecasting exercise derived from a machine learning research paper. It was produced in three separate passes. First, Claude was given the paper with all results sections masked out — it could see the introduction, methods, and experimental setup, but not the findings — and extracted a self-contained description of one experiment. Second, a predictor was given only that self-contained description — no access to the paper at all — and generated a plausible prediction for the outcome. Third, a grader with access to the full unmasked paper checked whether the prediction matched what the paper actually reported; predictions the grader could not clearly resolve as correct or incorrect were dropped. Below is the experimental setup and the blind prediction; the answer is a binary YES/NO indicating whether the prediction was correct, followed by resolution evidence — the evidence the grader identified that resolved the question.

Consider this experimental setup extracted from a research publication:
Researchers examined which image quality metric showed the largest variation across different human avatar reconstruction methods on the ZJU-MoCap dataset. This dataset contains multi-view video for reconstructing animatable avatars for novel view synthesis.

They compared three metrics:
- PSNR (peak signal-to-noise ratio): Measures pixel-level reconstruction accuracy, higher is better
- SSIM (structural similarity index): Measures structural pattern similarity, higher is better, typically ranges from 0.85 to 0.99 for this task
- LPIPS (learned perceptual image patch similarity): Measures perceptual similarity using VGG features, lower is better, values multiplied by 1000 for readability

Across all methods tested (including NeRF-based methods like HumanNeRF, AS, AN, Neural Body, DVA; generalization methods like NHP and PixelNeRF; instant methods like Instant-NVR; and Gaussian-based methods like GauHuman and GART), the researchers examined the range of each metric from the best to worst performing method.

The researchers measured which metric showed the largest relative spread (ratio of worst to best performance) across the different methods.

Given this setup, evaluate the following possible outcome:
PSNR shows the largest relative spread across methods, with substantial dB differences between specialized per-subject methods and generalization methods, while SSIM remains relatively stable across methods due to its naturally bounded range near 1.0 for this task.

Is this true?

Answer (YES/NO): NO